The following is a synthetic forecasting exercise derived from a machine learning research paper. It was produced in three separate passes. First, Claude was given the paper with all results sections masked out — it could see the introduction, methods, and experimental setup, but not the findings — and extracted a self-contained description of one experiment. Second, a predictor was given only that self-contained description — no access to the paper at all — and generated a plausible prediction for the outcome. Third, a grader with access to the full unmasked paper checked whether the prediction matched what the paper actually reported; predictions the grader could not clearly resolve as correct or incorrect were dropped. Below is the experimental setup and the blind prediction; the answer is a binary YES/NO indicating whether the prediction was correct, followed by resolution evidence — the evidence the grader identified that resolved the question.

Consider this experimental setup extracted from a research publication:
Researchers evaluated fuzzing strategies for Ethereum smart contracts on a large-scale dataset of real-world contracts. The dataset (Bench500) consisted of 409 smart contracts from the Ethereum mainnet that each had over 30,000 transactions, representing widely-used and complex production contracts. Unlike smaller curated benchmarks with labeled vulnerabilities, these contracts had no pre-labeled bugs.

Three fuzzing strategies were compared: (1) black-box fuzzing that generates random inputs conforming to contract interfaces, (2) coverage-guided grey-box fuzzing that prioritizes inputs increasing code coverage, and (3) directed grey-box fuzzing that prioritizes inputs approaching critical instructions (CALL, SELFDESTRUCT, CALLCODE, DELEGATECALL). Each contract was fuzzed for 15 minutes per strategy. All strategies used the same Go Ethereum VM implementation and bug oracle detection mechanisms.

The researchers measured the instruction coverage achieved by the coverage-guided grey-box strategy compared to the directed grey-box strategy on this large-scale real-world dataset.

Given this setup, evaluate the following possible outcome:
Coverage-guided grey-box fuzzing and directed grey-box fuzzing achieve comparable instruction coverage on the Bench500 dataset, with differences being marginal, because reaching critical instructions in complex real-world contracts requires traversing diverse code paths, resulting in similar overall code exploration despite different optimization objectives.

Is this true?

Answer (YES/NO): YES